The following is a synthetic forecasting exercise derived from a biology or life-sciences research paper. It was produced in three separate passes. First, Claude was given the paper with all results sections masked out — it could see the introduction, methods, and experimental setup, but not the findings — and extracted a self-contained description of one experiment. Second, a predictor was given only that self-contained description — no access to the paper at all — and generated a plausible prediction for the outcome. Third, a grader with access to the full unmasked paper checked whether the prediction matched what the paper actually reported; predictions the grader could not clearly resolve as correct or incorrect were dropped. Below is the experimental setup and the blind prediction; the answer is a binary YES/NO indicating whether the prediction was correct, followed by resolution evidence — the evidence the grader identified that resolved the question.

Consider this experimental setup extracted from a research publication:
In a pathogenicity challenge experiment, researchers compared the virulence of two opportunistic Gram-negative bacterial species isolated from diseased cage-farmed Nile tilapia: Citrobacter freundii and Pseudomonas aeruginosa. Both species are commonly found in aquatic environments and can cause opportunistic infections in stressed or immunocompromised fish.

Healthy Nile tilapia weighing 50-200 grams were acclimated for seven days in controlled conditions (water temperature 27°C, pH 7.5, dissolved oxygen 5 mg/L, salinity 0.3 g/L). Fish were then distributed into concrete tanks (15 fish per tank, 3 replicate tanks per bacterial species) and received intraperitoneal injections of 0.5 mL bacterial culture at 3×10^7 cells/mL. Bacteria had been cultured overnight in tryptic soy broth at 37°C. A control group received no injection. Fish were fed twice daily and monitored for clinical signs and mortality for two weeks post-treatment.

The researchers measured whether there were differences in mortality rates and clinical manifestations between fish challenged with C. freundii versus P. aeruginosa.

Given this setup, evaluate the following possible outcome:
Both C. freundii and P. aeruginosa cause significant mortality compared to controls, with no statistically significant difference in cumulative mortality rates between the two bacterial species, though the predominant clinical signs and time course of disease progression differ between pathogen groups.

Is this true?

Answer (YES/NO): NO